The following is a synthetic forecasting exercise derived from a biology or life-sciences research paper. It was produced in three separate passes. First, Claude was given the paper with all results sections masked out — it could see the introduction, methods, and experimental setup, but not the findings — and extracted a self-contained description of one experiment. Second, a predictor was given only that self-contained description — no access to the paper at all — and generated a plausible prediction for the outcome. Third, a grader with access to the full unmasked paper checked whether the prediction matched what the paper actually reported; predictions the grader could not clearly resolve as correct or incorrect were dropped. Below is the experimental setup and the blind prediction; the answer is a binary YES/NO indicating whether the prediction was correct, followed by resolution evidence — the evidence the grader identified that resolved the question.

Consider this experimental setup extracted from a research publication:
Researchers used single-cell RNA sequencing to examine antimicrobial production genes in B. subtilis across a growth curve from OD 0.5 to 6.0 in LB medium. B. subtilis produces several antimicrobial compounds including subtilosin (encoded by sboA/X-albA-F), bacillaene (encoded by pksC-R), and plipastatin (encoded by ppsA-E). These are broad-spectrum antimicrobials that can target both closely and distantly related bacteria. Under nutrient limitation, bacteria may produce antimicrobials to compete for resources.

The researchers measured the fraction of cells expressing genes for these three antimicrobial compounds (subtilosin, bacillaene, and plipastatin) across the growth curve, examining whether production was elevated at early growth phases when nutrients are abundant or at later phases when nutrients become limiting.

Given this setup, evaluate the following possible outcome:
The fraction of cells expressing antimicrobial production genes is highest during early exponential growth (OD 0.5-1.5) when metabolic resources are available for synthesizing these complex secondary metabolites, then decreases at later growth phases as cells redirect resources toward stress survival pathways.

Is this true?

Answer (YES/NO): NO